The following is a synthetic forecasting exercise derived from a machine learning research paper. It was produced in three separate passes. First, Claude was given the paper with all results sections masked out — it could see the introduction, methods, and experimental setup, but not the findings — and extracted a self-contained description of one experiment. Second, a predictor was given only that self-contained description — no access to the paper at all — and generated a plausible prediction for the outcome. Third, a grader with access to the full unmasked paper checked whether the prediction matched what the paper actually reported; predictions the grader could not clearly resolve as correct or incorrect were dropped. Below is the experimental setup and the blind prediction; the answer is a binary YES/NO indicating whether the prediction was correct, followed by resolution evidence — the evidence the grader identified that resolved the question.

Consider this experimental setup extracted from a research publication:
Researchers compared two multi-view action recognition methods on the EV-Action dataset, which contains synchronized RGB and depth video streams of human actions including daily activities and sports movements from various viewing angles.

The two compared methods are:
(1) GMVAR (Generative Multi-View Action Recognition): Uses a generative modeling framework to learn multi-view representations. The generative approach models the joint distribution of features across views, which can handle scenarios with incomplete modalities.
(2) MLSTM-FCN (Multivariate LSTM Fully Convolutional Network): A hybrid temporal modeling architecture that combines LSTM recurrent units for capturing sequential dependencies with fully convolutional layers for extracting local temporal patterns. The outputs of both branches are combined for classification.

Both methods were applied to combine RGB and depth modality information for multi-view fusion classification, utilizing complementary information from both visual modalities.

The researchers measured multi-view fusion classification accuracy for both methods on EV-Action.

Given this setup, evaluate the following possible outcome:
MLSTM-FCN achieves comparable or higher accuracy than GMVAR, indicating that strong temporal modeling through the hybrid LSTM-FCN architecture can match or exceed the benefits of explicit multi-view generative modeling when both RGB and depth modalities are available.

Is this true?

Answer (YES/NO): NO